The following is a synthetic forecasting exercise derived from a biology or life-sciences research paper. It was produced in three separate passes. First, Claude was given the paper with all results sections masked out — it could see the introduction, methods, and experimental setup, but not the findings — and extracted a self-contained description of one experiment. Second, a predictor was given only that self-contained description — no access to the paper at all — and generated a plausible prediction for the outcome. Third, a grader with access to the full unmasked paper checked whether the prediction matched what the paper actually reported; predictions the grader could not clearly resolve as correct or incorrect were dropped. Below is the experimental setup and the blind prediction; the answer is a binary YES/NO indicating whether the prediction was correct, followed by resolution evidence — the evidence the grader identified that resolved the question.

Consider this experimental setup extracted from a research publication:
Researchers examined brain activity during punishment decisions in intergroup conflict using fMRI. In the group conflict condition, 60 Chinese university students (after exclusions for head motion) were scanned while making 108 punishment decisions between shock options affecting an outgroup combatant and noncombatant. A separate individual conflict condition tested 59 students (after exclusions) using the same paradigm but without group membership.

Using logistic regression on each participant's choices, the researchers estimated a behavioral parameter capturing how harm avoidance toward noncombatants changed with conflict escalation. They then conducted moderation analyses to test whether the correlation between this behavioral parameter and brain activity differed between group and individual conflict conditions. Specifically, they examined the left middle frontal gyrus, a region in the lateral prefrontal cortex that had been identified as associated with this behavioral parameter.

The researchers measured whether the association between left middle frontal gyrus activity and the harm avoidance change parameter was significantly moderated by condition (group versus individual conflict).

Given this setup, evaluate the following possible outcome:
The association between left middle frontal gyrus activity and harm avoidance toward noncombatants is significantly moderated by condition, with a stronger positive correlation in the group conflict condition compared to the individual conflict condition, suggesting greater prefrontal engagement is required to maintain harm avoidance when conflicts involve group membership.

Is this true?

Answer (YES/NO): NO